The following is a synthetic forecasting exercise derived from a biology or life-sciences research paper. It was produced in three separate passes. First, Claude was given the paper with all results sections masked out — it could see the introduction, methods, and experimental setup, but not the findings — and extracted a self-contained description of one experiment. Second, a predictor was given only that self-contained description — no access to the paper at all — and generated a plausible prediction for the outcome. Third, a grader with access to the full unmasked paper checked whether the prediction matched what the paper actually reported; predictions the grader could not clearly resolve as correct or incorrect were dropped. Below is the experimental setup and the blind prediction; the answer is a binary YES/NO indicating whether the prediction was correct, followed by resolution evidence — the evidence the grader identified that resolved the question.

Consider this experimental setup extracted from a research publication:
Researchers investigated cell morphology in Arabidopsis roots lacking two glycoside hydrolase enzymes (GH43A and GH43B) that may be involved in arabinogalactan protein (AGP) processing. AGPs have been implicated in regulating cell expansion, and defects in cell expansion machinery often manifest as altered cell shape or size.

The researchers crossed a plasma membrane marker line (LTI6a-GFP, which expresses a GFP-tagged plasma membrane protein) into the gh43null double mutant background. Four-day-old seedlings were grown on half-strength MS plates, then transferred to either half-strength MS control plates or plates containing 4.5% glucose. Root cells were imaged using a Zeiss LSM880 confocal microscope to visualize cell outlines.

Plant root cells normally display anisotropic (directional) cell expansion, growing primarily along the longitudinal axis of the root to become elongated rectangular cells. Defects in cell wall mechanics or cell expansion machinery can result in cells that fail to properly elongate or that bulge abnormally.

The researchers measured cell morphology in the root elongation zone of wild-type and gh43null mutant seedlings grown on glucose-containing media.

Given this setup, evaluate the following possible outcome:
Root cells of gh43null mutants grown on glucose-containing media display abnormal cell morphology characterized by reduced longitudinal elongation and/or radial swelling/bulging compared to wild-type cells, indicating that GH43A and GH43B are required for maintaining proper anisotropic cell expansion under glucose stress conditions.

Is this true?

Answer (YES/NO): YES